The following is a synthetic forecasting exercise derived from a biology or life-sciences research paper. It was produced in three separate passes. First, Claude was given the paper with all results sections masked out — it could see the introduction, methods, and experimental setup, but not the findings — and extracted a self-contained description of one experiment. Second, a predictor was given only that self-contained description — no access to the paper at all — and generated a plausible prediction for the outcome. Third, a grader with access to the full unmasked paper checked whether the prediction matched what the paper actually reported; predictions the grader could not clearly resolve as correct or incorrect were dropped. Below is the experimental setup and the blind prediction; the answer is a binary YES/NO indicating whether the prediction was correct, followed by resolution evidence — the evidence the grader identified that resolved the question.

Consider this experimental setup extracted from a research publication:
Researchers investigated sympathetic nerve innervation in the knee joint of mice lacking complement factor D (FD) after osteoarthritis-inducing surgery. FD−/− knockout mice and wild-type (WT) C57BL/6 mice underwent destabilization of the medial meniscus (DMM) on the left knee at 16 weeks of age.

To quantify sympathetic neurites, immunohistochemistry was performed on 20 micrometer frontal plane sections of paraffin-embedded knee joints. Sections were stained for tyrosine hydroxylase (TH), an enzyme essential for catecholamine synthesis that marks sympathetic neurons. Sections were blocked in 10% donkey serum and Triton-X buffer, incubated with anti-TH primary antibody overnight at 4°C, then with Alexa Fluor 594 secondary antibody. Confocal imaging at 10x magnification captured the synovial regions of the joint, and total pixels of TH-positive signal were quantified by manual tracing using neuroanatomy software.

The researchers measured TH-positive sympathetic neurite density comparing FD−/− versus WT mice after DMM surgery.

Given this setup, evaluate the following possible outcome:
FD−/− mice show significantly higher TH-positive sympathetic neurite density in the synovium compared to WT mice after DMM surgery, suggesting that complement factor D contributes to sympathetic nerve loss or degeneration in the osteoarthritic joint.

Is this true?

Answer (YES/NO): NO